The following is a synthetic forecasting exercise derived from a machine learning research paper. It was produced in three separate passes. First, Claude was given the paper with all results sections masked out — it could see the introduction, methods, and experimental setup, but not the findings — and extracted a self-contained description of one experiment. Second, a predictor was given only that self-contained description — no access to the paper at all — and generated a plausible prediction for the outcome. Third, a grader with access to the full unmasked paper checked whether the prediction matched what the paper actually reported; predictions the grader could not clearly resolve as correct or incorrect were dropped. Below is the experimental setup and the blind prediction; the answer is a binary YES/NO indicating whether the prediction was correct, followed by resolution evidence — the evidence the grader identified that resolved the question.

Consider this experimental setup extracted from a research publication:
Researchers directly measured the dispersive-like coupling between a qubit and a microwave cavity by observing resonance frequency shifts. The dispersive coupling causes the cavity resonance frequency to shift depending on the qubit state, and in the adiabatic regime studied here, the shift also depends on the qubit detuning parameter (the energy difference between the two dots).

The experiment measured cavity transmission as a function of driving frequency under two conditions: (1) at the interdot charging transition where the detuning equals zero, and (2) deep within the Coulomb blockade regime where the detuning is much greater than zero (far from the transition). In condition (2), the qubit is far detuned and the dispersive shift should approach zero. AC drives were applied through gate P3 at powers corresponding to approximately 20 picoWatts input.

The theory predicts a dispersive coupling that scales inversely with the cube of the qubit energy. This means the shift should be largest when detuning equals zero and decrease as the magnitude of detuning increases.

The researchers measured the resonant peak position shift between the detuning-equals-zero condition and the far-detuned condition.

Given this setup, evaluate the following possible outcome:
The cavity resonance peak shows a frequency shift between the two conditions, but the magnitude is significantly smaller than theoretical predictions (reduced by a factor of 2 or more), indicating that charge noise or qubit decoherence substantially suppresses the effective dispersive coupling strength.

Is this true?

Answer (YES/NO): NO